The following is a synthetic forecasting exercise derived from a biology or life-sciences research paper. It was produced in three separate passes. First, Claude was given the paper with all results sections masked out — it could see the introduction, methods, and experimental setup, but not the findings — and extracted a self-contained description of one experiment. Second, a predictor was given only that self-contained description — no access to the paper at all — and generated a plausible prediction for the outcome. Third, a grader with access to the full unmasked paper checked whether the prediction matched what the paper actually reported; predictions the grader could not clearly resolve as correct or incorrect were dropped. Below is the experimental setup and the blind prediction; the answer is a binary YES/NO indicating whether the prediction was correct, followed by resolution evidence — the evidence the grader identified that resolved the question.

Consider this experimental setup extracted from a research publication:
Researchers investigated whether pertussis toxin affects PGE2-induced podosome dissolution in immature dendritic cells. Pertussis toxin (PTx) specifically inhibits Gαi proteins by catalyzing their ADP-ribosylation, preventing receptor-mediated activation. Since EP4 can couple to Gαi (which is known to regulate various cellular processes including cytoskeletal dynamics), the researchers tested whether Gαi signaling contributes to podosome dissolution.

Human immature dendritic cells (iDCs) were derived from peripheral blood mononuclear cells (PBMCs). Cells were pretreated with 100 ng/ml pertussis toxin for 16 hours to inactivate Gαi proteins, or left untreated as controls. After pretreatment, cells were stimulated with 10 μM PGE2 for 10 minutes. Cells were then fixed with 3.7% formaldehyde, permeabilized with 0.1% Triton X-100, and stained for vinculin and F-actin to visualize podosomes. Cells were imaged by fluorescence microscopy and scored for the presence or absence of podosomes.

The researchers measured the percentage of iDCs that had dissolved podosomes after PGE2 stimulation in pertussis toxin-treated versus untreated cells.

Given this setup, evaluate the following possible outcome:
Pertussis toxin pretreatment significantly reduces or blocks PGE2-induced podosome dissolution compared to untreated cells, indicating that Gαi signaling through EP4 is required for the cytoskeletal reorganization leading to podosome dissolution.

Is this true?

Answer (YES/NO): NO